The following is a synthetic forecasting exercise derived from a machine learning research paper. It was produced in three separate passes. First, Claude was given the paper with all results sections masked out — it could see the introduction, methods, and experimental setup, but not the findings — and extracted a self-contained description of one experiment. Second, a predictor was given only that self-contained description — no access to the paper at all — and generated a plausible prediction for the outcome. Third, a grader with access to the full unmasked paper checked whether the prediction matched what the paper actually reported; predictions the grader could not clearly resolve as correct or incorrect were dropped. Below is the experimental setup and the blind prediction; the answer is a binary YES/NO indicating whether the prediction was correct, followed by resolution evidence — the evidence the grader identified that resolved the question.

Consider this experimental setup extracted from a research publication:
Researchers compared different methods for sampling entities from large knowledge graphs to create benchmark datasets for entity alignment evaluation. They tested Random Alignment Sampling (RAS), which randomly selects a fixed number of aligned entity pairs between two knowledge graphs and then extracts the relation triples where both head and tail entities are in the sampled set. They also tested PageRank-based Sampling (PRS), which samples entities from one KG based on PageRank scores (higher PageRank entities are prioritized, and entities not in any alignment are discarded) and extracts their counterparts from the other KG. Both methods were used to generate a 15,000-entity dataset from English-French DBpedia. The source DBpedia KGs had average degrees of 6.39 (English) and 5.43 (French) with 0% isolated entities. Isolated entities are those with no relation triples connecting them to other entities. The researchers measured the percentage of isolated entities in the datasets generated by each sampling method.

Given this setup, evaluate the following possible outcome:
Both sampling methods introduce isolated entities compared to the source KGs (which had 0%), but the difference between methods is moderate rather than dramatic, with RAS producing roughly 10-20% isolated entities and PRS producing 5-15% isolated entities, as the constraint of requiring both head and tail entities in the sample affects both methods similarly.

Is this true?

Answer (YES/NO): NO